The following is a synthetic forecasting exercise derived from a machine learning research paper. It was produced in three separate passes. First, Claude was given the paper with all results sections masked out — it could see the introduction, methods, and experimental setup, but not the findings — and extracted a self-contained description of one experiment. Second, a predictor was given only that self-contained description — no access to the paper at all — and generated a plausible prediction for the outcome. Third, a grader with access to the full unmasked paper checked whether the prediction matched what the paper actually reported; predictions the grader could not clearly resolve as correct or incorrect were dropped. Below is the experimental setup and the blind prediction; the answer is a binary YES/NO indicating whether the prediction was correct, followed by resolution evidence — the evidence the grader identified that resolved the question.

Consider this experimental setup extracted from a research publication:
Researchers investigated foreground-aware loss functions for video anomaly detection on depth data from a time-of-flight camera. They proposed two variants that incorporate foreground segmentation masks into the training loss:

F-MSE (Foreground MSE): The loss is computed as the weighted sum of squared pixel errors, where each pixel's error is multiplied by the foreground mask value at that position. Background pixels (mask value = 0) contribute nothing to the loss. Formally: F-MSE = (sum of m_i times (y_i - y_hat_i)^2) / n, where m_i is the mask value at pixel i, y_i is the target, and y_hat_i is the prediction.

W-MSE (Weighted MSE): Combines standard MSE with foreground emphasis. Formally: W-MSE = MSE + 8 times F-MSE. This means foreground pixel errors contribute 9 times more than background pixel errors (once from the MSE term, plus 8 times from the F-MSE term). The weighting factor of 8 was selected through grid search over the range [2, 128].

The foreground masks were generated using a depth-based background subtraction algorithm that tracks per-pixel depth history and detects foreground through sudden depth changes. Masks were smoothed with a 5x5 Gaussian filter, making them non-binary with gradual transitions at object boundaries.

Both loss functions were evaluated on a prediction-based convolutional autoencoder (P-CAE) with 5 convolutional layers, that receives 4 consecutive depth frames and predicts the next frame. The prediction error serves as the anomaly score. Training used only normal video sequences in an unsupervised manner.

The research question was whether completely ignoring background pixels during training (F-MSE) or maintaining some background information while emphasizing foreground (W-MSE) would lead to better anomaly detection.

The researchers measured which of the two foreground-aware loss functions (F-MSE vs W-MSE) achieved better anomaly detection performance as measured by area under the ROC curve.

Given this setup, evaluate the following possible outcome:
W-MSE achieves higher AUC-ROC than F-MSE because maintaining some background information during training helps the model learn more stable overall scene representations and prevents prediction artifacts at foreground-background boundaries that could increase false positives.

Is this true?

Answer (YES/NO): YES